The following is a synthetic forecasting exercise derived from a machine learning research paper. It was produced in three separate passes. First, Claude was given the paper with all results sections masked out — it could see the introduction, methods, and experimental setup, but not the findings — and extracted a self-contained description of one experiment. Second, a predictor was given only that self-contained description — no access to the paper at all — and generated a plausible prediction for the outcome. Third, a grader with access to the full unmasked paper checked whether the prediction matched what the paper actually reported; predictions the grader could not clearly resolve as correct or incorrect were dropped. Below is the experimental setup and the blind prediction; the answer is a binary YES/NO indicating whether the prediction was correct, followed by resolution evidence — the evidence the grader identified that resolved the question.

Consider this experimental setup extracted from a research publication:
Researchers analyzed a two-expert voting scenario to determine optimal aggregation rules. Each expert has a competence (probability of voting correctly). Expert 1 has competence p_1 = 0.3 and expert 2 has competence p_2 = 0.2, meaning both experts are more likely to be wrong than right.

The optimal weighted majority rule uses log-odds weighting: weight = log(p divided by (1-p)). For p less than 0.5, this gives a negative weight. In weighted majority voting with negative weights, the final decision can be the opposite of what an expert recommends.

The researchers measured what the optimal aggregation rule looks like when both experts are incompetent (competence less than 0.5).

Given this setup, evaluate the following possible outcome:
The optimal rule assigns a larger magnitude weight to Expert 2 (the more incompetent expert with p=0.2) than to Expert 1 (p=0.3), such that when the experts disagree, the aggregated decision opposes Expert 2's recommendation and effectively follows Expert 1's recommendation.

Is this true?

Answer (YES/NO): YES